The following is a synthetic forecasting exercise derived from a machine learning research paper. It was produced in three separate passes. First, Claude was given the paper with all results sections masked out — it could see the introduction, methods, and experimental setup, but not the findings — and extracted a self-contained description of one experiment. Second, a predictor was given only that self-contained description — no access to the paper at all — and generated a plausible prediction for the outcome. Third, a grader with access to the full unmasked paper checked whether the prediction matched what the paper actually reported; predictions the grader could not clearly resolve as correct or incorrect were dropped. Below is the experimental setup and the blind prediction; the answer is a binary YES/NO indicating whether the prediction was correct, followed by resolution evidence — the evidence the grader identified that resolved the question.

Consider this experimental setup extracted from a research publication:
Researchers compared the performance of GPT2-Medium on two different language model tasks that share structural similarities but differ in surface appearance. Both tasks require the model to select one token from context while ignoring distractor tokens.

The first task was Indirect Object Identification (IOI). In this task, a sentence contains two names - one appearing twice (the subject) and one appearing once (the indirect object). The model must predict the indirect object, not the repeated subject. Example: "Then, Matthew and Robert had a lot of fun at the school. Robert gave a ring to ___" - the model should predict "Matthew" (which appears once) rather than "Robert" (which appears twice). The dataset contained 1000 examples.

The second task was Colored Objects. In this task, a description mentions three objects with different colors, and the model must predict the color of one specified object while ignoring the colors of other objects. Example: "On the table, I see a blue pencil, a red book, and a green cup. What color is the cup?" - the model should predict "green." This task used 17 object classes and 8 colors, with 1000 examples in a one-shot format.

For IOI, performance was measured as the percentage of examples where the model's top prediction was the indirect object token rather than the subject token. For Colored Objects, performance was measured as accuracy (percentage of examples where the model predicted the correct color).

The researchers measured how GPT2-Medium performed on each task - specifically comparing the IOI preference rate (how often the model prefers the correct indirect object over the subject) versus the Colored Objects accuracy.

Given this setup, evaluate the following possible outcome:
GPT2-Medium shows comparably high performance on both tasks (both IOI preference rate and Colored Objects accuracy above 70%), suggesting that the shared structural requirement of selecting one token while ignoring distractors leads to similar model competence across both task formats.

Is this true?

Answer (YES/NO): NO